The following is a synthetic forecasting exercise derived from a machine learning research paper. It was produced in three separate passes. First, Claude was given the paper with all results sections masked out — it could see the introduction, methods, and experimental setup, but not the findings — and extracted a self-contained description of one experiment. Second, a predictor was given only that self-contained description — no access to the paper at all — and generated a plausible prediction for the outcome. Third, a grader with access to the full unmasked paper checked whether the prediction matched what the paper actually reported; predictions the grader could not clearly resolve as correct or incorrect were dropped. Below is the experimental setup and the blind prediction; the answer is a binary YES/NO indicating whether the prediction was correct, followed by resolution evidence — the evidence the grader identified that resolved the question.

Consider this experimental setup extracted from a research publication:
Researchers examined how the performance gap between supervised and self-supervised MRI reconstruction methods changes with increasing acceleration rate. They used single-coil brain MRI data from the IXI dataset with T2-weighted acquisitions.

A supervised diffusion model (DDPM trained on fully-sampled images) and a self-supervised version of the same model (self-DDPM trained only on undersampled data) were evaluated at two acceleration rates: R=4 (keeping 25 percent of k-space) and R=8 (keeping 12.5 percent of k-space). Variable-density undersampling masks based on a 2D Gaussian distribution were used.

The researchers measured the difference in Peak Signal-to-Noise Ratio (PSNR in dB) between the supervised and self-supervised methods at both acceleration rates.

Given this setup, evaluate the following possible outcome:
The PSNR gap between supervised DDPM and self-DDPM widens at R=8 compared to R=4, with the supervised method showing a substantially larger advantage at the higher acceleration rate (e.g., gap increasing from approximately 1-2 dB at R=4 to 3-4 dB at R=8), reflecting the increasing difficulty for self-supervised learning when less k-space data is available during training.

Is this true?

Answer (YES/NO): NO